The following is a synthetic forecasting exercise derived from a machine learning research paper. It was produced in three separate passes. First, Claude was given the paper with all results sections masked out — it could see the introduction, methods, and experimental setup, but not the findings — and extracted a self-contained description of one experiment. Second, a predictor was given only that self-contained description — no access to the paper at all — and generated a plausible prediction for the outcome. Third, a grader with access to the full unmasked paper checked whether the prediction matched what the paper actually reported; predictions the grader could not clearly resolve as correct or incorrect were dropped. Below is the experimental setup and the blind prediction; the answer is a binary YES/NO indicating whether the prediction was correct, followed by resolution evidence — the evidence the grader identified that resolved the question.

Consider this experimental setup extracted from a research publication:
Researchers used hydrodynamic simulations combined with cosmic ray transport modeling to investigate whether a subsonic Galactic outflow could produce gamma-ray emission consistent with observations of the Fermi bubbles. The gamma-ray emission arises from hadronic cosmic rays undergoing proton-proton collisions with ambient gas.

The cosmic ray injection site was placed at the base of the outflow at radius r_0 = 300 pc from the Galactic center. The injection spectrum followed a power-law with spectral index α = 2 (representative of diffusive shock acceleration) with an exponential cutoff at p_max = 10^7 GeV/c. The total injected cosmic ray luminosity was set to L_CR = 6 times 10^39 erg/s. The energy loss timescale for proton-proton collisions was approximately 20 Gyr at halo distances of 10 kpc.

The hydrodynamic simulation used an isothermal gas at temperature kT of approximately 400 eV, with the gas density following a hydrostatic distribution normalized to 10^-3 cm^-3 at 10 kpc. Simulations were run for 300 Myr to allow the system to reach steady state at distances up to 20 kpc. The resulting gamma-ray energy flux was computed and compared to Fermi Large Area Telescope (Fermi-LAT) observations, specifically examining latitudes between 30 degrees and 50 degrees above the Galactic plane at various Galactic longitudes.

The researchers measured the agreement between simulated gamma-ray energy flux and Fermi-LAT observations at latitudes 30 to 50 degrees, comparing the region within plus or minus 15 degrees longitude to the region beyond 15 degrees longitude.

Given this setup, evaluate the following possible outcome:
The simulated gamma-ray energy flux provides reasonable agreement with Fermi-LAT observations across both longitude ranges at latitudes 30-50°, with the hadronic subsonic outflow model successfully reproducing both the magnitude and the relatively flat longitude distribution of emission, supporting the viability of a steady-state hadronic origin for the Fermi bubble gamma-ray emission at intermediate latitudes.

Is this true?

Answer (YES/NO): NO